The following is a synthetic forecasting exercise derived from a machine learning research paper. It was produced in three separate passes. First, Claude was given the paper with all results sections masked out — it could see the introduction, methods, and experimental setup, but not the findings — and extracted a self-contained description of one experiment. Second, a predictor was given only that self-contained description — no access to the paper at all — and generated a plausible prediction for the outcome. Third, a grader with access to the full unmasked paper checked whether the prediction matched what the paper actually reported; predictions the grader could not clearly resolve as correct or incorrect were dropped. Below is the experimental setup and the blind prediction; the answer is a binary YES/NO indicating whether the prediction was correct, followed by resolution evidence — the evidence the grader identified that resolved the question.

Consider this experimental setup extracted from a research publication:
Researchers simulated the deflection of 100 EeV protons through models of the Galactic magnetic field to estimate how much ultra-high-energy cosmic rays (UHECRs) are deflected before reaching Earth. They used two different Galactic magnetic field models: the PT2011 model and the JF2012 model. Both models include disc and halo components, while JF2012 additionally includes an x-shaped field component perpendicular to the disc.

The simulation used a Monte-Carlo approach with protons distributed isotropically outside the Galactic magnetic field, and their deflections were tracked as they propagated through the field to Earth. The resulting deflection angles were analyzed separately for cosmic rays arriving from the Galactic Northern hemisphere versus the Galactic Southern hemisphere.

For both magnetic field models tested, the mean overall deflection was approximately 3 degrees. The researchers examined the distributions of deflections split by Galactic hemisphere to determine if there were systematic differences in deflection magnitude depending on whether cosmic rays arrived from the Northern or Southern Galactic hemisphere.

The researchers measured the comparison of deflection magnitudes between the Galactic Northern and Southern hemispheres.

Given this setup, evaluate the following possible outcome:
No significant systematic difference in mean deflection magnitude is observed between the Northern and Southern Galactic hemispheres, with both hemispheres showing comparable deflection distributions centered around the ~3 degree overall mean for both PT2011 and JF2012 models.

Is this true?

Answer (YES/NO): NO